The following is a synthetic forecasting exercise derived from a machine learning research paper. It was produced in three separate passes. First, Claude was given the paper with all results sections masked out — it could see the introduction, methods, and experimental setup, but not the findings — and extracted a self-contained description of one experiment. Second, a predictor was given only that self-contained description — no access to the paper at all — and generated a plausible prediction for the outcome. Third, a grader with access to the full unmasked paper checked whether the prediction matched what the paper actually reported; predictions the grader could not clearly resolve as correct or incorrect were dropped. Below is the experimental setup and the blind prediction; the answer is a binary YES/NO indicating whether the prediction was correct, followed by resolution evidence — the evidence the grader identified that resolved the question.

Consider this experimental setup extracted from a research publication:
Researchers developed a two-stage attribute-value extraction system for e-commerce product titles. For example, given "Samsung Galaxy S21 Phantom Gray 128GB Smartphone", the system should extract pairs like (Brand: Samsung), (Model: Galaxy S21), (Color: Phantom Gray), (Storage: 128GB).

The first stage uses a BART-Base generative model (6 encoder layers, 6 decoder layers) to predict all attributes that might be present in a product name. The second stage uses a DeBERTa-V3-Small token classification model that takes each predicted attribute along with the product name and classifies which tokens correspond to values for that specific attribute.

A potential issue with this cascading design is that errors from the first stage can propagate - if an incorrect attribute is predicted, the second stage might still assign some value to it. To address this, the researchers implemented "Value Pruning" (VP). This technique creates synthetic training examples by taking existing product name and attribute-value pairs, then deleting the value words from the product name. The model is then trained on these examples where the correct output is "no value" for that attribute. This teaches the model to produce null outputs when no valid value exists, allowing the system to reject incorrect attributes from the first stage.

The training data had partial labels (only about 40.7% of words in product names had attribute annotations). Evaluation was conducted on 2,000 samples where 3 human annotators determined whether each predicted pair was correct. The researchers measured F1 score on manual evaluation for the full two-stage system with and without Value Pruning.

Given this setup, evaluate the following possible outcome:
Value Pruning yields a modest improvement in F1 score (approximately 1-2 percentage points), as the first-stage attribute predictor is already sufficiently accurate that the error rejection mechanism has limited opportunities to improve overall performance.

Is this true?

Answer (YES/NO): YES